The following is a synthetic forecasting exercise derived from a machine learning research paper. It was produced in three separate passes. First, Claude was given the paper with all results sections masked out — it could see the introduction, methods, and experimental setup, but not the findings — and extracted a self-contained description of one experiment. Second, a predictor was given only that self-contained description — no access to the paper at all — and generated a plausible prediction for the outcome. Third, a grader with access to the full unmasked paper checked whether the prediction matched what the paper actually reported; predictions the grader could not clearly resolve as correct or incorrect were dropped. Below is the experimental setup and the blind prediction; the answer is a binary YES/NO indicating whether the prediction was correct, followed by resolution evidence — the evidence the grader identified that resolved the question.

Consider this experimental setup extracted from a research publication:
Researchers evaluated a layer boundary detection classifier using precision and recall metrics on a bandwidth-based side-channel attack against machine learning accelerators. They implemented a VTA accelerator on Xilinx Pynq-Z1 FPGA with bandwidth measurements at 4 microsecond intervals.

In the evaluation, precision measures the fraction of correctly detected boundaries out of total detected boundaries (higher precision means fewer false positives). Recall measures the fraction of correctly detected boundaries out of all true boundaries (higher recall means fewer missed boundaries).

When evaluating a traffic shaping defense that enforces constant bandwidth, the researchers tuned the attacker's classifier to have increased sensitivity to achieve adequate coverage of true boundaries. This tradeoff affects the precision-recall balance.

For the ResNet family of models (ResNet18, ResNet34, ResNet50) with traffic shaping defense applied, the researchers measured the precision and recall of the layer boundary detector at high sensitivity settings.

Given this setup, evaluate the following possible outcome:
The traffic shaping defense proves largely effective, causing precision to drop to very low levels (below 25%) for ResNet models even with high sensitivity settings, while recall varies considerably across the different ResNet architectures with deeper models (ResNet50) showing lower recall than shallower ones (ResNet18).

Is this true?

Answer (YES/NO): NO